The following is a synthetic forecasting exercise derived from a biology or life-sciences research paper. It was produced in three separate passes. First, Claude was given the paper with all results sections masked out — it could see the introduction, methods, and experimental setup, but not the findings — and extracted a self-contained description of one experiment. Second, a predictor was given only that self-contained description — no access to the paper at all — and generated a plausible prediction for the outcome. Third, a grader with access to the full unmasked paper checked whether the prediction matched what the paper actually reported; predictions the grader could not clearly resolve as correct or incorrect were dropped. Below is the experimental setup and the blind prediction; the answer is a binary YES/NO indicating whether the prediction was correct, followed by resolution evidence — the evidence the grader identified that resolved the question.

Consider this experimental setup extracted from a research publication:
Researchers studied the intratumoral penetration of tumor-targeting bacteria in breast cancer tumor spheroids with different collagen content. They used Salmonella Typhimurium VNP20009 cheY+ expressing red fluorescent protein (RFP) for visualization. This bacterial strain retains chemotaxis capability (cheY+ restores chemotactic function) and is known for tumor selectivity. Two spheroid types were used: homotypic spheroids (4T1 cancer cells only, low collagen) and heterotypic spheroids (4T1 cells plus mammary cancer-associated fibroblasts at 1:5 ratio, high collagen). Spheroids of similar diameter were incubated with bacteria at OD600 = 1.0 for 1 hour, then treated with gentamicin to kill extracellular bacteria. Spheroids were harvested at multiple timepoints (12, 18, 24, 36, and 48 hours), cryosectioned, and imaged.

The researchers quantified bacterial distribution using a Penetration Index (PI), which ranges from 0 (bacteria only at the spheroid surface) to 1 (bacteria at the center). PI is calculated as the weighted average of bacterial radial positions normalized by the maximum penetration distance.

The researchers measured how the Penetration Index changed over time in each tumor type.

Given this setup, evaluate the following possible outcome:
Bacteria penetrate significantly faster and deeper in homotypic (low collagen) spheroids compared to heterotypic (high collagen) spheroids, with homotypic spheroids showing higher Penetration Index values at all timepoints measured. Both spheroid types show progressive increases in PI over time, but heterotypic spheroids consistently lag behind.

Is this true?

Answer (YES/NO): NO